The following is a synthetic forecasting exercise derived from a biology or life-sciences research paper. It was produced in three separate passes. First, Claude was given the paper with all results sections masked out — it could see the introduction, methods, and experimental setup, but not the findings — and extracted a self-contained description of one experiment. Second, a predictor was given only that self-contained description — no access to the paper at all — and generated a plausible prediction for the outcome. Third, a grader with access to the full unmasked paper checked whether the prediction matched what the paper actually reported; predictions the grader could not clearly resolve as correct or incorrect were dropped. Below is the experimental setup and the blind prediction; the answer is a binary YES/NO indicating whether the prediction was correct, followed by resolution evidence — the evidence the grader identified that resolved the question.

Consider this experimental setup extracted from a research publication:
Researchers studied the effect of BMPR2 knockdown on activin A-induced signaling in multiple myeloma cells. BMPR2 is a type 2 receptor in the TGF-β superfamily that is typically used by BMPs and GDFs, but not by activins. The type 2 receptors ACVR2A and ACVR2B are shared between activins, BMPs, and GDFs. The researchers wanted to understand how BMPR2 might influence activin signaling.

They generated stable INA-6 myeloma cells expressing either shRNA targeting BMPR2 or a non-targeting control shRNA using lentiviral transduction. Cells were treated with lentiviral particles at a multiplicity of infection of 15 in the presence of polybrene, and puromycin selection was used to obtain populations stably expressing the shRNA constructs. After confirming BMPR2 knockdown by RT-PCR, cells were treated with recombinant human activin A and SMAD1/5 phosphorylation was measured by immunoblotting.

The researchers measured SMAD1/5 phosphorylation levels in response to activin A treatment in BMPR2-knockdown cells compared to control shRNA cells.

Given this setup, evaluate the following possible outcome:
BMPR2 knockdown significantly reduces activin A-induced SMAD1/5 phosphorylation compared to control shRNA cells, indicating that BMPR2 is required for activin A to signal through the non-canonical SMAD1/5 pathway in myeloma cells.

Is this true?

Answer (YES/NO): NO